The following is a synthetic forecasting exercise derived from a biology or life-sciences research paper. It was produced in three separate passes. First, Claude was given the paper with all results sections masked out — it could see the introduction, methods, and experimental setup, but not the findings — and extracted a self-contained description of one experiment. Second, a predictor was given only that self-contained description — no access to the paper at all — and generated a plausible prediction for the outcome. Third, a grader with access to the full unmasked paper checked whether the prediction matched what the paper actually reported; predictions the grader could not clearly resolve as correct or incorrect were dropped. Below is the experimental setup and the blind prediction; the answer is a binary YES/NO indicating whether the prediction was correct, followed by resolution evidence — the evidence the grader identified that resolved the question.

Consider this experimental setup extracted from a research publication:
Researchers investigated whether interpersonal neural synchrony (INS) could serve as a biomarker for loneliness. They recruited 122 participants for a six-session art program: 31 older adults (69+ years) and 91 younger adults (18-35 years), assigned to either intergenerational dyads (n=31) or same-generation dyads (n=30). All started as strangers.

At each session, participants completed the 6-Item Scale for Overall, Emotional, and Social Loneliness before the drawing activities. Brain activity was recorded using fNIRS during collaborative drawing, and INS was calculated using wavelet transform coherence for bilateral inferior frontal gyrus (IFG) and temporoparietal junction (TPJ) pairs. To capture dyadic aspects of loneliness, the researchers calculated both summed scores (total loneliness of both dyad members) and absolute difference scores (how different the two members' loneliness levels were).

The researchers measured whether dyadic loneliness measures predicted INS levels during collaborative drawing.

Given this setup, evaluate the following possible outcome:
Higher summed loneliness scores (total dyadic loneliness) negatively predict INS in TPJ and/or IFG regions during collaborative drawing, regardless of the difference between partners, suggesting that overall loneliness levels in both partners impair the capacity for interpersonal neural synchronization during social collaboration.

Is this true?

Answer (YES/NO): NO